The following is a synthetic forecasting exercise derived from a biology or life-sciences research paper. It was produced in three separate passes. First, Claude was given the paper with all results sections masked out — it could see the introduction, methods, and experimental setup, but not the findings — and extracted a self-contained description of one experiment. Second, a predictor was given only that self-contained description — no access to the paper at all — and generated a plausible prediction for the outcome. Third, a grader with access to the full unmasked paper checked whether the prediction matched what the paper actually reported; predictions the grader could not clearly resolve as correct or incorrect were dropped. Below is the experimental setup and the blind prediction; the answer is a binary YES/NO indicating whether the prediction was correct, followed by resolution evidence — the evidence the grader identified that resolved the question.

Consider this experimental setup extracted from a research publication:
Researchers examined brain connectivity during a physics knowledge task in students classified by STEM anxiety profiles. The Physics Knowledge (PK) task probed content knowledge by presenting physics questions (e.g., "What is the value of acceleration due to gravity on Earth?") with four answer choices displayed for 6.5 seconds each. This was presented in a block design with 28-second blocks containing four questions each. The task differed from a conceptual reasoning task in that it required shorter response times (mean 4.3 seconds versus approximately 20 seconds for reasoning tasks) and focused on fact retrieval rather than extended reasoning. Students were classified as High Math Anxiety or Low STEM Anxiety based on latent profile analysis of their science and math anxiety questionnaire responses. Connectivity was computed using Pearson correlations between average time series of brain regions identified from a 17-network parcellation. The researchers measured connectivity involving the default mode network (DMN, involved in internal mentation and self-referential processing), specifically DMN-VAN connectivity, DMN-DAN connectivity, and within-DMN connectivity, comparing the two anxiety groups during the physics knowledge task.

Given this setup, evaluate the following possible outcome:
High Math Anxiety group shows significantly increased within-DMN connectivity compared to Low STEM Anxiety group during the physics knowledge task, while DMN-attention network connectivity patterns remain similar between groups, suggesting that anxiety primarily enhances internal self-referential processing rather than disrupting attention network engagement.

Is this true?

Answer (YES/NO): NO